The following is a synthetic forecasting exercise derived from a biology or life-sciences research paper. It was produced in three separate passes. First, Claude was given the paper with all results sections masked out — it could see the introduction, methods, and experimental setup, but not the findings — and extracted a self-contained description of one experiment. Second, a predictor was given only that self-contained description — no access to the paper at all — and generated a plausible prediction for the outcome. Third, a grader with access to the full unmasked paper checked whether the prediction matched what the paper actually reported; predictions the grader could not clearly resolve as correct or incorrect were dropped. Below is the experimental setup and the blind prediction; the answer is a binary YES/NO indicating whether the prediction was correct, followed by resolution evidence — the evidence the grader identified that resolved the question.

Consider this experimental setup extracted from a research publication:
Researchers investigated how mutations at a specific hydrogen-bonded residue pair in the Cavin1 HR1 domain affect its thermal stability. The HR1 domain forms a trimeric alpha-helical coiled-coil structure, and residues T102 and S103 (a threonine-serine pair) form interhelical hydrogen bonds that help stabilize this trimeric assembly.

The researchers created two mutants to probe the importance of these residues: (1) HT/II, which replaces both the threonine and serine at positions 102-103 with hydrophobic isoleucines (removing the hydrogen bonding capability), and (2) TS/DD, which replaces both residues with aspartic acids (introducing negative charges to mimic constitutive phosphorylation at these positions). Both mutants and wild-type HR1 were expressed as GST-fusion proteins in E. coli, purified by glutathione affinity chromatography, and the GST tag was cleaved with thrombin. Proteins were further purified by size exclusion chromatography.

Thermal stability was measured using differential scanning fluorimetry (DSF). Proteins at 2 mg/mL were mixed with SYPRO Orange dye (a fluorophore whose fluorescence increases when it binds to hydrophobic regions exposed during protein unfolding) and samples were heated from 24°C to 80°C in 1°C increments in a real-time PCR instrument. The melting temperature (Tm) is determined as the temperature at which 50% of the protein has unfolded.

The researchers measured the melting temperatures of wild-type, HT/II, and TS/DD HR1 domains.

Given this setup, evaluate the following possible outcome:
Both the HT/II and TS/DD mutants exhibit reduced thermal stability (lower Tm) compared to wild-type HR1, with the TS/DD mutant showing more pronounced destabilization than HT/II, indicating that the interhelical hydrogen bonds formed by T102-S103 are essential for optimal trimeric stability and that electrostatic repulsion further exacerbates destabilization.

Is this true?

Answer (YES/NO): NO